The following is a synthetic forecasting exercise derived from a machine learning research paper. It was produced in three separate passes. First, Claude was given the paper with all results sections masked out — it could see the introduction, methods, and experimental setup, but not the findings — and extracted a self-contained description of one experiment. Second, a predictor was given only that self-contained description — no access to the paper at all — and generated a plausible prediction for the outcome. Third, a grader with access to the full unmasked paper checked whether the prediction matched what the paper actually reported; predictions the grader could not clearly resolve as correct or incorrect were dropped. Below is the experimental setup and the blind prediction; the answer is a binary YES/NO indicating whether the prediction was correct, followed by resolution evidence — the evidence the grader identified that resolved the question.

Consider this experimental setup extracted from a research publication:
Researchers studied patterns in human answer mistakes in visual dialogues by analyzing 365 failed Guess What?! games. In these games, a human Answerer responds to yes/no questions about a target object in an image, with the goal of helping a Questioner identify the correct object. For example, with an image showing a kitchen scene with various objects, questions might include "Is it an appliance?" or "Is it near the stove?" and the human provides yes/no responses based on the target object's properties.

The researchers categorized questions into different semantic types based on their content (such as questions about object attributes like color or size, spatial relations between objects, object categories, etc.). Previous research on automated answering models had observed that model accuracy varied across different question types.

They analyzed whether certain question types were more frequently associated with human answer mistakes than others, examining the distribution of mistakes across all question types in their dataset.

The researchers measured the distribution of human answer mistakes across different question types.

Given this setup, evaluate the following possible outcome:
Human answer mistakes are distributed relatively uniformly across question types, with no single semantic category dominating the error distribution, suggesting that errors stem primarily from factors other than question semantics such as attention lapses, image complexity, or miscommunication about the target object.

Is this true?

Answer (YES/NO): NO